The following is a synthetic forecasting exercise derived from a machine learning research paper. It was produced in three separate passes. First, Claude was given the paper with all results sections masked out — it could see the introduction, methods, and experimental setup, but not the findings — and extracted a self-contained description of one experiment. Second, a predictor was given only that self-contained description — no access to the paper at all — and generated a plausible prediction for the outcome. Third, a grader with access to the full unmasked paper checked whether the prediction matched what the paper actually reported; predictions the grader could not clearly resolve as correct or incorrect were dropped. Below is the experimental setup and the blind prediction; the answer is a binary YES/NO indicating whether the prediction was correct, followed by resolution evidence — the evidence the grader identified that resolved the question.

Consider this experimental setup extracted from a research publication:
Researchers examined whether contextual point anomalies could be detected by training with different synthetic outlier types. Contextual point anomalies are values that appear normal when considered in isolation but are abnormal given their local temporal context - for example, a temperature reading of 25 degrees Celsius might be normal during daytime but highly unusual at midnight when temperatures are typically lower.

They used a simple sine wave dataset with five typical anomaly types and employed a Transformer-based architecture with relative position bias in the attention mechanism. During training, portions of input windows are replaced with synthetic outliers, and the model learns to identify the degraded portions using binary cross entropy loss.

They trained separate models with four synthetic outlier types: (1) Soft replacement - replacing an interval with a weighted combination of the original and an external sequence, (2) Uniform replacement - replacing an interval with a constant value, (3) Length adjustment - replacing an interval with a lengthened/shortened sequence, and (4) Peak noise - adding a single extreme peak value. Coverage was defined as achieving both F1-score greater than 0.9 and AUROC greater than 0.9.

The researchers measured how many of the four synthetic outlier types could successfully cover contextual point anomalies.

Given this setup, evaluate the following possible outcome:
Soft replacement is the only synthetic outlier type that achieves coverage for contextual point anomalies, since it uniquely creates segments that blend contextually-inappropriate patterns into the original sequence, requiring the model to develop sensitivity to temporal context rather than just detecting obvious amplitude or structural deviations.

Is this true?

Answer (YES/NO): NO